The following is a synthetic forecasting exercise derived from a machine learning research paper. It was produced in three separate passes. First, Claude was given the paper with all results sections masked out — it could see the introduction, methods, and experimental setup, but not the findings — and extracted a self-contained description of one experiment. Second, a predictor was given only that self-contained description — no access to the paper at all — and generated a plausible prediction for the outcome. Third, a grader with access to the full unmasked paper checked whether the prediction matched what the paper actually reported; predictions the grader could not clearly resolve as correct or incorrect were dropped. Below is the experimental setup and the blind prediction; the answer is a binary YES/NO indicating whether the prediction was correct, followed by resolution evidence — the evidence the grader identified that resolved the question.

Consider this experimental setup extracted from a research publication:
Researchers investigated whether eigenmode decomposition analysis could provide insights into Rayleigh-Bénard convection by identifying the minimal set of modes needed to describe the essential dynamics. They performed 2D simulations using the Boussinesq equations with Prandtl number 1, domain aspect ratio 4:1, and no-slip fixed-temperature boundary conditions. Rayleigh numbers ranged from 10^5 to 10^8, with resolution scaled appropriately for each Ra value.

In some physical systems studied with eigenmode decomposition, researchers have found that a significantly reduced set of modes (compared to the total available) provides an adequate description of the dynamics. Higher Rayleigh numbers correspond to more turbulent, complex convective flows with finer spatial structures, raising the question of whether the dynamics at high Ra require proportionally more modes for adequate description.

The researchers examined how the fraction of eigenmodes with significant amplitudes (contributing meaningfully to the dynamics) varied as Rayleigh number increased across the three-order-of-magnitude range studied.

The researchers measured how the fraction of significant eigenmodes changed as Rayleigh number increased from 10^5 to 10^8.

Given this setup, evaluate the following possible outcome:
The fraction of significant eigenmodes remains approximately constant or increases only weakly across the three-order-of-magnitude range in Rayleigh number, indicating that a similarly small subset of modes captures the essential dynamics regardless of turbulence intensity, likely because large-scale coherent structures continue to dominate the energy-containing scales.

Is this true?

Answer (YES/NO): YES